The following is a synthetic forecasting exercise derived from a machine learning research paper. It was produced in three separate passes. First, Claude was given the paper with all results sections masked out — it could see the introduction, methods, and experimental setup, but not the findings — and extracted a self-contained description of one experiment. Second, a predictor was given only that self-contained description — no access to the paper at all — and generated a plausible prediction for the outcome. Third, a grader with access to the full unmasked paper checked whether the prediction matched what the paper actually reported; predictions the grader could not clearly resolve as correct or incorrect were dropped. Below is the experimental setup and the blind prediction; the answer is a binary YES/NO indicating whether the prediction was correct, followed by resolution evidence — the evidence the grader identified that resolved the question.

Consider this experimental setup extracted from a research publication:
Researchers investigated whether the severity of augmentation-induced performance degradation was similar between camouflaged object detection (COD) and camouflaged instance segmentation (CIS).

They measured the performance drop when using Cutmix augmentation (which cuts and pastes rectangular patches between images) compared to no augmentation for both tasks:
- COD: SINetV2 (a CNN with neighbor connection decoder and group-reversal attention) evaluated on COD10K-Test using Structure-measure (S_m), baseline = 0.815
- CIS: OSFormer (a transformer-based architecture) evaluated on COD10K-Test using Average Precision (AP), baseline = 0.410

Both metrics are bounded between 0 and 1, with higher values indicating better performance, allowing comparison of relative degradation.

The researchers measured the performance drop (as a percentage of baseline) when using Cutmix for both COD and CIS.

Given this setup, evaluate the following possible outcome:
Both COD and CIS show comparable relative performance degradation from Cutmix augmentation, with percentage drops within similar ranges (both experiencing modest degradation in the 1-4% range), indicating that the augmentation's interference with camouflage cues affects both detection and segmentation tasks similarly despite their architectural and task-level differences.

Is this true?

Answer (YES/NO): NO